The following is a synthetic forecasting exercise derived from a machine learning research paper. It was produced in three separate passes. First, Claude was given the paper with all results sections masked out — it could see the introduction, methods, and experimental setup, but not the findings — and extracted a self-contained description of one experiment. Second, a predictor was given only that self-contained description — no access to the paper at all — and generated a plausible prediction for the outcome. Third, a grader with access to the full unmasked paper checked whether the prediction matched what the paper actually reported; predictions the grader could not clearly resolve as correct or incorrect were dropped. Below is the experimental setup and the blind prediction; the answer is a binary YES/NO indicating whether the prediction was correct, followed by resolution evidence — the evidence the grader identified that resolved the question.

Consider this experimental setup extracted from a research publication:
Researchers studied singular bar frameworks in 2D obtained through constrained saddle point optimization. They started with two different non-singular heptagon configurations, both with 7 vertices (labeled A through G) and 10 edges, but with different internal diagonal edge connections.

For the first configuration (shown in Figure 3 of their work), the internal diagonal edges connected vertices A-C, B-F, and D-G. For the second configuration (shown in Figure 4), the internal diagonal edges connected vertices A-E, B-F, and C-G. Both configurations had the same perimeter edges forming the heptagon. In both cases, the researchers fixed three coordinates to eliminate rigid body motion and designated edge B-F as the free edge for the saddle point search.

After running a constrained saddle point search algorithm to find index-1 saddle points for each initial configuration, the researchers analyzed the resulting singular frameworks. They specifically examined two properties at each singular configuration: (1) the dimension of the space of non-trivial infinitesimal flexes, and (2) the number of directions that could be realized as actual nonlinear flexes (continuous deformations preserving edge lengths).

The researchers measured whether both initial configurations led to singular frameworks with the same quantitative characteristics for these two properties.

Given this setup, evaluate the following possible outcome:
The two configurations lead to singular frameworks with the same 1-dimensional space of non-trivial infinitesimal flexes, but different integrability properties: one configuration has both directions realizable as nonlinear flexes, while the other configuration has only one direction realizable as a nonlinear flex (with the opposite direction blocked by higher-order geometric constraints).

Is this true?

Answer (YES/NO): NO